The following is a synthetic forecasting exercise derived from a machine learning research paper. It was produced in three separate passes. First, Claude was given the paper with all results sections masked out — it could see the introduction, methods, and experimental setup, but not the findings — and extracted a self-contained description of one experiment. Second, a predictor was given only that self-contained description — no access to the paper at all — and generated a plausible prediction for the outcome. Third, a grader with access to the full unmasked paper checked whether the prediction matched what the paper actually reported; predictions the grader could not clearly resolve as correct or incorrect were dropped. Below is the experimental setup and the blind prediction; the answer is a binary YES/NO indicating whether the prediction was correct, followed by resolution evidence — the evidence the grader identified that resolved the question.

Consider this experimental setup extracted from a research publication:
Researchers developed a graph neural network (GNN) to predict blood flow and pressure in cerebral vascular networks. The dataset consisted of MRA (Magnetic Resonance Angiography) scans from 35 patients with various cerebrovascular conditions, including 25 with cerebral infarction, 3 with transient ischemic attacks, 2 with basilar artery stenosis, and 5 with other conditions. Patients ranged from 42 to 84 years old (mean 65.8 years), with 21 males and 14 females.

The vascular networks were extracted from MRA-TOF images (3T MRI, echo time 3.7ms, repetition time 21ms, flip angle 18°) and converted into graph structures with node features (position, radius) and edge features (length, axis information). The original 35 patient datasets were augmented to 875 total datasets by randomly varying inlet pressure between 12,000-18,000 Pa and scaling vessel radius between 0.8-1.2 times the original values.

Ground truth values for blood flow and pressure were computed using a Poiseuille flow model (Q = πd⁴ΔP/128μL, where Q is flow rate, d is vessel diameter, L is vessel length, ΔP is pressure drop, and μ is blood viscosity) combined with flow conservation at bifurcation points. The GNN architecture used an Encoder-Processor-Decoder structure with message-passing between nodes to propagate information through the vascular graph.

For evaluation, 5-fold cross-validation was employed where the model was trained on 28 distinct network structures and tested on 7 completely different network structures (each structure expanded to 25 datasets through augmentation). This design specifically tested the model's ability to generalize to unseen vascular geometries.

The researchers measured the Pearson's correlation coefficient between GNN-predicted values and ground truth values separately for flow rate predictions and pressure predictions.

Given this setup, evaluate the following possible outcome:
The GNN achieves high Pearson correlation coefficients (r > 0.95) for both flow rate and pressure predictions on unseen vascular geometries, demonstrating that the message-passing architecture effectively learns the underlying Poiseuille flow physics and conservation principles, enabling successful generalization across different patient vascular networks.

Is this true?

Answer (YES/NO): NO